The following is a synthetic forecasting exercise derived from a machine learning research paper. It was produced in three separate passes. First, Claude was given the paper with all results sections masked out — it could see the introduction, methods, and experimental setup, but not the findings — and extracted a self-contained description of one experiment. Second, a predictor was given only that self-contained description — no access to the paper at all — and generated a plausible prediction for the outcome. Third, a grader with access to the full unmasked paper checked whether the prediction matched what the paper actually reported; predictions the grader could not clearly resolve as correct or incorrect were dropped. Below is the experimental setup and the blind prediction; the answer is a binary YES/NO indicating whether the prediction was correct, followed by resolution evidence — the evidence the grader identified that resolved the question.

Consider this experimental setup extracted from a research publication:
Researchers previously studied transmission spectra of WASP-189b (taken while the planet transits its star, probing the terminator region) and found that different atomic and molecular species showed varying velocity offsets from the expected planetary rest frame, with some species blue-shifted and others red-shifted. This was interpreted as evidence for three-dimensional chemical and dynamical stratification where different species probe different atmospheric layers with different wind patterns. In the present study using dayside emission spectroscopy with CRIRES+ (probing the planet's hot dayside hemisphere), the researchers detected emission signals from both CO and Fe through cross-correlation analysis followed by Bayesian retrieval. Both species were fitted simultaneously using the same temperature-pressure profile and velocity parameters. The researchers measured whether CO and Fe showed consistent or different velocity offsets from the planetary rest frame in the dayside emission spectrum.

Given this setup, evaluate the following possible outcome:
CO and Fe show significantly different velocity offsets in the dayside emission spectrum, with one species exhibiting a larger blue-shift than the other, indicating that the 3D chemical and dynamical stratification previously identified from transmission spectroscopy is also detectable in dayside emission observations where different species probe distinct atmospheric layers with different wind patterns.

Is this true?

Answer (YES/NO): NO